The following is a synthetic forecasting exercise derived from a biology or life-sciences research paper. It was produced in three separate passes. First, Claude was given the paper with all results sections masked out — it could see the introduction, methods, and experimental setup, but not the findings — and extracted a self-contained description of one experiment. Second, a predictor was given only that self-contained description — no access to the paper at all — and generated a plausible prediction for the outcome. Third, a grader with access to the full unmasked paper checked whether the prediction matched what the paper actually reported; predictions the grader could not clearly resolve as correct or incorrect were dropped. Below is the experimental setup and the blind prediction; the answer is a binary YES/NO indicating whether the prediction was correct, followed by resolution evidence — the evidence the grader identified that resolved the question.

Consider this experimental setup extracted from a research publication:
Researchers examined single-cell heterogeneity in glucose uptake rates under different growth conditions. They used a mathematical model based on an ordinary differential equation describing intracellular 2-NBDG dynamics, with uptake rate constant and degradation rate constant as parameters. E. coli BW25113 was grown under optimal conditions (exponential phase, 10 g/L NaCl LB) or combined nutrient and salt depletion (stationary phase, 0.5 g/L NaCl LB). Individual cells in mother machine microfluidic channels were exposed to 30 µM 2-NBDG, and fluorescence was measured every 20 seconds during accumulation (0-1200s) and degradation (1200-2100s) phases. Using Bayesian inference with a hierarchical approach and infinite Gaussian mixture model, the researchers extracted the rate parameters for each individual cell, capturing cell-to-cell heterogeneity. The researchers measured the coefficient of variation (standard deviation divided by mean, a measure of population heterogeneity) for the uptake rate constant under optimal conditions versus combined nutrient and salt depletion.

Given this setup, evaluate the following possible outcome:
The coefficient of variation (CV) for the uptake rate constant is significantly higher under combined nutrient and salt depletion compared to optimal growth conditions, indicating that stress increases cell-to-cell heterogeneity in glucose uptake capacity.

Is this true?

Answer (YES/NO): YES